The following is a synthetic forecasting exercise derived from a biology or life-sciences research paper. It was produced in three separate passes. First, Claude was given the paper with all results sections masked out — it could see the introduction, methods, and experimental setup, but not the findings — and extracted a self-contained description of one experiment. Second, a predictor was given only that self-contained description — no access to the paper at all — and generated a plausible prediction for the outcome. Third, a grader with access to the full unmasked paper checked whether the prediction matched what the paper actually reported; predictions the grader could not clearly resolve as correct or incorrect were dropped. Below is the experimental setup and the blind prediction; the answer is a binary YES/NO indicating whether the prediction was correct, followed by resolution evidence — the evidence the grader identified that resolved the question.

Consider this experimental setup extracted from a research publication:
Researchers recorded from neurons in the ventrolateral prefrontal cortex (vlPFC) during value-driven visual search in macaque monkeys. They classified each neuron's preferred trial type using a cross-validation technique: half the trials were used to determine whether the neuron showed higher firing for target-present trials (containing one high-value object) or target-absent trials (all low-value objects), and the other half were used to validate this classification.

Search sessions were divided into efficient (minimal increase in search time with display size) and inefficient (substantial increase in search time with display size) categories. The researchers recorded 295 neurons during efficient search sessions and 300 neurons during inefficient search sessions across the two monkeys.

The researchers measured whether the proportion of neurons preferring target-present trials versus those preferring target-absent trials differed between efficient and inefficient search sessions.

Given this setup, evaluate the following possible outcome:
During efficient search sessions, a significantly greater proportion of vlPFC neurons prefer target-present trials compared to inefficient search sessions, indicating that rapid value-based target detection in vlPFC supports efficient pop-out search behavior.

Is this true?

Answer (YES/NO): YES